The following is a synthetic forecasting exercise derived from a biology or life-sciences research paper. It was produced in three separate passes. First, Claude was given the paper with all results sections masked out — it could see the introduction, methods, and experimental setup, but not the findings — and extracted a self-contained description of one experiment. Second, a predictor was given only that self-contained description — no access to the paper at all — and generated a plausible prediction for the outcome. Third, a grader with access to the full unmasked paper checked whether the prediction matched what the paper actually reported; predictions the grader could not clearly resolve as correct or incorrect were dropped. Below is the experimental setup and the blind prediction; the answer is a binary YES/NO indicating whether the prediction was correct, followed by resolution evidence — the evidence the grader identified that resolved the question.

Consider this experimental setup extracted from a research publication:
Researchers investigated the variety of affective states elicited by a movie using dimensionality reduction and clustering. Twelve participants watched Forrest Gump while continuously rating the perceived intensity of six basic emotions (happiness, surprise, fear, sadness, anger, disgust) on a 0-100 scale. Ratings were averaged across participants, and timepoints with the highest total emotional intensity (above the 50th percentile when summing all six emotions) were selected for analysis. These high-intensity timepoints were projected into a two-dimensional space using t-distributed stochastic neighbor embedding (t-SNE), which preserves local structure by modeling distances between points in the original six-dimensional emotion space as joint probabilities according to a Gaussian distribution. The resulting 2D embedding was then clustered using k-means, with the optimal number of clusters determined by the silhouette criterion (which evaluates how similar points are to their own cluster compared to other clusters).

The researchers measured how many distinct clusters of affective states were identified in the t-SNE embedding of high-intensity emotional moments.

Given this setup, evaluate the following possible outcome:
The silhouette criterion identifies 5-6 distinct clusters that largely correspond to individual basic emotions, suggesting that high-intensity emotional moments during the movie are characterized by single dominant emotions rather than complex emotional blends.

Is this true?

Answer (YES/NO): NO